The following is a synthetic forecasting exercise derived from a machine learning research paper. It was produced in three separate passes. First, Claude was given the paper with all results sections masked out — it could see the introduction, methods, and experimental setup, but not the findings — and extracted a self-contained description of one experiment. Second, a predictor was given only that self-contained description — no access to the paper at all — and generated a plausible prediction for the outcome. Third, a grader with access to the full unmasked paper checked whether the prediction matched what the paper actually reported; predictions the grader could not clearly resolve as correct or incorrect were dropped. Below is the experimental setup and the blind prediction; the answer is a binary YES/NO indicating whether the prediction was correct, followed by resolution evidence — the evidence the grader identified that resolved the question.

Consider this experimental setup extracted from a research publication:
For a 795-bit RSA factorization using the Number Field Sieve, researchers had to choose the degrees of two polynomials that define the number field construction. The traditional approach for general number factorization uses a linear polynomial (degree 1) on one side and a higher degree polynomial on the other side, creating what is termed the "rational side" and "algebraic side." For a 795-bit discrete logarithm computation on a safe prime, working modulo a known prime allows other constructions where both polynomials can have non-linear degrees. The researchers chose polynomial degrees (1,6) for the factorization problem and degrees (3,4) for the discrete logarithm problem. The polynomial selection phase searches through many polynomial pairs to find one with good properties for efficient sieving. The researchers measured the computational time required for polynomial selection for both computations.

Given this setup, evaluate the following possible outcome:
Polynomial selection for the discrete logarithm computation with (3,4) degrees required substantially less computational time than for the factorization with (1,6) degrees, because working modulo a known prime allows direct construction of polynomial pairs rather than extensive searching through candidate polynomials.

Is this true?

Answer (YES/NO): NO